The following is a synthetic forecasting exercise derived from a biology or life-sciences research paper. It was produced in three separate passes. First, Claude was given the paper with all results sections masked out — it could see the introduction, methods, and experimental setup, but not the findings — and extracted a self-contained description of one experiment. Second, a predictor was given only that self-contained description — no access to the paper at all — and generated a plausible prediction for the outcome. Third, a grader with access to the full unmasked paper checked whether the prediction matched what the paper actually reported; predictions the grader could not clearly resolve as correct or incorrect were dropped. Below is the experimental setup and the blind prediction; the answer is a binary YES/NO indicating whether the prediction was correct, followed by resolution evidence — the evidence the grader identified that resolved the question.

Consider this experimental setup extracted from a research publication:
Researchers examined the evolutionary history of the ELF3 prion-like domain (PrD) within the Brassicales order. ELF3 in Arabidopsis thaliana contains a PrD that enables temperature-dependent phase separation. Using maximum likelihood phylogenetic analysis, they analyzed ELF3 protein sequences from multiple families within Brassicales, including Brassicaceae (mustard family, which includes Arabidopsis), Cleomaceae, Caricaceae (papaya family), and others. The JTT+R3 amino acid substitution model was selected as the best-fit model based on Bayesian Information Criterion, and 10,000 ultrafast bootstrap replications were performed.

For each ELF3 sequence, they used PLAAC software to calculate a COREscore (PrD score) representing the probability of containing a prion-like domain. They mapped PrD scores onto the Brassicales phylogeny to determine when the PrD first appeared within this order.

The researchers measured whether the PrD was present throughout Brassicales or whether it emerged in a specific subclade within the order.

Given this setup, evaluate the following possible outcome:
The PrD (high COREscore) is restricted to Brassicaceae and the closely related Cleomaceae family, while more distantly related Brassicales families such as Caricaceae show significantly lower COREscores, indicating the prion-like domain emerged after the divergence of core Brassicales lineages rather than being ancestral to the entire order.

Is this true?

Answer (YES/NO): NO